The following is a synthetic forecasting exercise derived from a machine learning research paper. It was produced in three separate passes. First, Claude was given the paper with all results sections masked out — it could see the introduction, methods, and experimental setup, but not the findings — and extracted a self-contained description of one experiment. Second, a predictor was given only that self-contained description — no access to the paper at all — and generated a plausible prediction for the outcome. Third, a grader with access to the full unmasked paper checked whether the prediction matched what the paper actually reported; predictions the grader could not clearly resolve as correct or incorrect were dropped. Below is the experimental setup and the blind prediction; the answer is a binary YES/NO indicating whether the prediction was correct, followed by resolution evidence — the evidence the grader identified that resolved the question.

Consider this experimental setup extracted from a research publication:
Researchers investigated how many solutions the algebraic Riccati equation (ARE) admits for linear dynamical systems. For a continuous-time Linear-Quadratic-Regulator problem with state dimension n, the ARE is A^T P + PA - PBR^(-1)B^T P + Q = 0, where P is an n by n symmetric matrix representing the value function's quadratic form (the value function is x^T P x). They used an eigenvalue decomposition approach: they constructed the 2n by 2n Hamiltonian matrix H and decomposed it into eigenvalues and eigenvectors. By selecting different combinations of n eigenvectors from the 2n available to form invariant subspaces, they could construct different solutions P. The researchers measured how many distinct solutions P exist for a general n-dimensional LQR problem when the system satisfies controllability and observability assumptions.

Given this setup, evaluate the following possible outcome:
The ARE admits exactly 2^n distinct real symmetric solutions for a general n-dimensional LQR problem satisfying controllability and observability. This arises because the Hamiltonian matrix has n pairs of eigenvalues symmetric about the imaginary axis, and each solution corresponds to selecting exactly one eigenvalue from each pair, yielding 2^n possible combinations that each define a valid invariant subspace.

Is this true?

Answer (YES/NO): NO